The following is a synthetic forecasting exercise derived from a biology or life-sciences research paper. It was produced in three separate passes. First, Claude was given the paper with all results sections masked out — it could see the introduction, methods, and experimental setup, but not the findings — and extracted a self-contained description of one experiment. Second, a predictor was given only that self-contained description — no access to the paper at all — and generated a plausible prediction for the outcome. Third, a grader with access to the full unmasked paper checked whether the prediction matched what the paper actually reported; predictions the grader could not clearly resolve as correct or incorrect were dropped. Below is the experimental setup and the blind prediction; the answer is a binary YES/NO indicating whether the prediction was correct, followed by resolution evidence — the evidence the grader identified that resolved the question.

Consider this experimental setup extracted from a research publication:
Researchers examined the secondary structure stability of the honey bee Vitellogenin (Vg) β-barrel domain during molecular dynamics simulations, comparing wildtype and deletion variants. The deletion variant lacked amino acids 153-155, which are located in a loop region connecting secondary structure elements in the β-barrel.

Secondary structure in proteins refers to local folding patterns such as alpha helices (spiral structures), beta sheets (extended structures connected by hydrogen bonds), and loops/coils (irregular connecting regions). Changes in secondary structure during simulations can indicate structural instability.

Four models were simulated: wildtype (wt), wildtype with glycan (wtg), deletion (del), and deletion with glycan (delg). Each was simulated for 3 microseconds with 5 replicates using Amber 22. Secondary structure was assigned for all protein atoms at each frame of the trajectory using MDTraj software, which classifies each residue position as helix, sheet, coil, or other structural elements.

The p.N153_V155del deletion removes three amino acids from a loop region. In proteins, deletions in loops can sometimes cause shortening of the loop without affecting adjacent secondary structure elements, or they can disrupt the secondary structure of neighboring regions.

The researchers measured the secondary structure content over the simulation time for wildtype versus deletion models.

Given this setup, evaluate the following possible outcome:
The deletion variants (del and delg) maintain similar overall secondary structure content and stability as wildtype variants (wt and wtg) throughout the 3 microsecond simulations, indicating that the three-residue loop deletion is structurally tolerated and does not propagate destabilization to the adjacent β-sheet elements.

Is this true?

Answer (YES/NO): YES